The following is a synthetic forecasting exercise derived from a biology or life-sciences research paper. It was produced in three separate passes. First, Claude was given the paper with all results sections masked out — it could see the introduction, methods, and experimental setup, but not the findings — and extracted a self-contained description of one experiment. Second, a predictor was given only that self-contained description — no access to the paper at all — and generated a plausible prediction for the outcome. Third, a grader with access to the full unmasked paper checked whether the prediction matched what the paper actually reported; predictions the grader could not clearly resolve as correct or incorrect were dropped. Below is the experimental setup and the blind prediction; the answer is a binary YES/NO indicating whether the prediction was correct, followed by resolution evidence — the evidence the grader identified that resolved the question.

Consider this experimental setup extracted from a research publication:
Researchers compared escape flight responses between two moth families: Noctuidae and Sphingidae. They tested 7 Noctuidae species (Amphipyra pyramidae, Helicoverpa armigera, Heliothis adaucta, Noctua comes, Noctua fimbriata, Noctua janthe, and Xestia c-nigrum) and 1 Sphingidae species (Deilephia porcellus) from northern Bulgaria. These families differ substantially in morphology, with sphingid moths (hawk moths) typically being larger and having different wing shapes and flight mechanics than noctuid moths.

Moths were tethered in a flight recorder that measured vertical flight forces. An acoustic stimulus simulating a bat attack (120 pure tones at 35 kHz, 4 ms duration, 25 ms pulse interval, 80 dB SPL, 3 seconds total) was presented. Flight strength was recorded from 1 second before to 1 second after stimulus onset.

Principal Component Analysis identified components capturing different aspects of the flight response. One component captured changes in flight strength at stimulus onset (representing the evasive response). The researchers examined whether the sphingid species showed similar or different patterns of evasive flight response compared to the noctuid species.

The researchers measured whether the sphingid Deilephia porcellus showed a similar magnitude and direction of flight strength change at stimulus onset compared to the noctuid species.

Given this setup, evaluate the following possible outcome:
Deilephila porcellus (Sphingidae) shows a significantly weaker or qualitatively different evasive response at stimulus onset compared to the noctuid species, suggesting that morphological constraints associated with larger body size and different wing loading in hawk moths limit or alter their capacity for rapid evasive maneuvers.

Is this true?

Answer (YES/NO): NO